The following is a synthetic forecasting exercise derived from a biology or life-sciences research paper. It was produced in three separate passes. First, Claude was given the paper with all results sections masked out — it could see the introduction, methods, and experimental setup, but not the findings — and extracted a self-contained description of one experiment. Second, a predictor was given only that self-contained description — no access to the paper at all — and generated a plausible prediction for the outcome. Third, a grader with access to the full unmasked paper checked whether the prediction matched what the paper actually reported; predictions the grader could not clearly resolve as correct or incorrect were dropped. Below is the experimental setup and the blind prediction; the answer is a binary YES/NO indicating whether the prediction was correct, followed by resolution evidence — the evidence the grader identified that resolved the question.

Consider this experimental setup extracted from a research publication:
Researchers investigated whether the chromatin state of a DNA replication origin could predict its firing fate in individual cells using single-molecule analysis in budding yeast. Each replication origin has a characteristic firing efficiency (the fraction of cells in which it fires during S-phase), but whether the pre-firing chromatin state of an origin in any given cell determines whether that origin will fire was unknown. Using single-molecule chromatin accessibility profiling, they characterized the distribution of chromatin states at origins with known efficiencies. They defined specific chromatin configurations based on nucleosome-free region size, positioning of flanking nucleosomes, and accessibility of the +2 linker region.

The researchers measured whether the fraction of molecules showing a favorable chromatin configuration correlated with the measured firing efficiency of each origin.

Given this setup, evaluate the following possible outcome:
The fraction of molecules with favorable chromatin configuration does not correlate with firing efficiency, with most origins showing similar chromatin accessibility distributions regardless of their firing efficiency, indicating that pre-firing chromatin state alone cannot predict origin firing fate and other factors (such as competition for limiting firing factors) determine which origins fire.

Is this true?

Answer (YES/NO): NO